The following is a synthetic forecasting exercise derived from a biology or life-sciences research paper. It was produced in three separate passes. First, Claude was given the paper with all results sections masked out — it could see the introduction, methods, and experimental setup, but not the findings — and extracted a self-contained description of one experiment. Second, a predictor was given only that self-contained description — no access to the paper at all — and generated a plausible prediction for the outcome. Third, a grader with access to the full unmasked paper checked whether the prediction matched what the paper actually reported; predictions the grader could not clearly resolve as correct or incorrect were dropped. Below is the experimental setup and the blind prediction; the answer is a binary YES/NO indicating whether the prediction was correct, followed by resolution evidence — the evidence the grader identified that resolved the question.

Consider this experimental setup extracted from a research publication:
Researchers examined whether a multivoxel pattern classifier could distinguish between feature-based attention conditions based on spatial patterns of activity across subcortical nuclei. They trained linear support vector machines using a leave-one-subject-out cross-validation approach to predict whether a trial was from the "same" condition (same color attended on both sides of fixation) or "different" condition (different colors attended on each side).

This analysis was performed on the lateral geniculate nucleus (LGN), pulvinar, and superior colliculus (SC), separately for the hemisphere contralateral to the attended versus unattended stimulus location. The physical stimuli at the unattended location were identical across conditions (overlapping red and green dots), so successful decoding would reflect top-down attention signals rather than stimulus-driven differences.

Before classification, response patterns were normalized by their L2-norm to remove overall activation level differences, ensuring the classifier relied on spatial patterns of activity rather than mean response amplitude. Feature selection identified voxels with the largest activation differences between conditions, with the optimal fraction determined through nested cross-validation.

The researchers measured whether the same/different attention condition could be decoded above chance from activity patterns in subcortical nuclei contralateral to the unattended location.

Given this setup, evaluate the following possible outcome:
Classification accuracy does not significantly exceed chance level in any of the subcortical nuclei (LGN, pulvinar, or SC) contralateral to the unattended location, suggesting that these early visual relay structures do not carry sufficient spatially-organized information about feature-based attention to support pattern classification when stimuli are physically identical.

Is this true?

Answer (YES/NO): NO